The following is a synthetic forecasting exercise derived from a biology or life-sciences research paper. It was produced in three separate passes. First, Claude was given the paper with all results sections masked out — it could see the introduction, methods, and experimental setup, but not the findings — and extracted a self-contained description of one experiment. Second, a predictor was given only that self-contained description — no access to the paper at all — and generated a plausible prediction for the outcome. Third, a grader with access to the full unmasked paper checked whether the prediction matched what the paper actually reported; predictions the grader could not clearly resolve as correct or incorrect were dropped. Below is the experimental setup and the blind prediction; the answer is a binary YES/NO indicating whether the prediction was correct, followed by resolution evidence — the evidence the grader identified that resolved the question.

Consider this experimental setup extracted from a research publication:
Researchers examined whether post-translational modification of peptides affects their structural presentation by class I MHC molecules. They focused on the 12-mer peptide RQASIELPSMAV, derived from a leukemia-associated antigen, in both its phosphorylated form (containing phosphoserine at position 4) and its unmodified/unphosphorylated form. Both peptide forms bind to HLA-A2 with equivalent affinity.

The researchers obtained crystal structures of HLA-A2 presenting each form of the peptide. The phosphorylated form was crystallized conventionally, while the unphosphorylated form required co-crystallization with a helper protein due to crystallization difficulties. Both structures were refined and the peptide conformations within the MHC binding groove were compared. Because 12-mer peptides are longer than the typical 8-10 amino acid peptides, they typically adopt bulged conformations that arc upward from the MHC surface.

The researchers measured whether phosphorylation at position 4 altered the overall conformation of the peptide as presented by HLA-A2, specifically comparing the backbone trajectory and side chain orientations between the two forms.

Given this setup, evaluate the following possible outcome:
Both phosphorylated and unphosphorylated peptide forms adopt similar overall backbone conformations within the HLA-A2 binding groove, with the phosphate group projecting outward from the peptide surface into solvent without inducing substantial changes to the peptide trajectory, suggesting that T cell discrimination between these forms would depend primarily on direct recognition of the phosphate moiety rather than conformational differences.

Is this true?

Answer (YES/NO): NO